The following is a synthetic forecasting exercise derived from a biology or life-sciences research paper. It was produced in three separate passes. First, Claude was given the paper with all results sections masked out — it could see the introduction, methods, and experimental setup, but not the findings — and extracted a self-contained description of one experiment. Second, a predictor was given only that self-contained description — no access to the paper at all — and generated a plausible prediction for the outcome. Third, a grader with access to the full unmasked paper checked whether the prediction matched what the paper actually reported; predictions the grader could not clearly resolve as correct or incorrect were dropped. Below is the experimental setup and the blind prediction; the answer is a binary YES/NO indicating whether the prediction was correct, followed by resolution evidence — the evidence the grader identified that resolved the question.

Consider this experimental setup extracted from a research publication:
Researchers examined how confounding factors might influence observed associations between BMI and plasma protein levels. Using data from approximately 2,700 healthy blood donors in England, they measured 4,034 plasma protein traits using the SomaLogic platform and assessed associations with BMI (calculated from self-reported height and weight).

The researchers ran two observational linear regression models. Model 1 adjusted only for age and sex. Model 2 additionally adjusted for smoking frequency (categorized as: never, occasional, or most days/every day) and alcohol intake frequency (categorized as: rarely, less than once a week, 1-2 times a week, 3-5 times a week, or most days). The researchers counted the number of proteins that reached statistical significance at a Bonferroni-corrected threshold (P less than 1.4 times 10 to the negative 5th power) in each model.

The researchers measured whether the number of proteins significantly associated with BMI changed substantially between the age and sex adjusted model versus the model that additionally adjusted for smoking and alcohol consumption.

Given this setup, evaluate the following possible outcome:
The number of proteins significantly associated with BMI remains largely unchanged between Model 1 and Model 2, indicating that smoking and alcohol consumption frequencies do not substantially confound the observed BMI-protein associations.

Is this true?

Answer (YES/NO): YES